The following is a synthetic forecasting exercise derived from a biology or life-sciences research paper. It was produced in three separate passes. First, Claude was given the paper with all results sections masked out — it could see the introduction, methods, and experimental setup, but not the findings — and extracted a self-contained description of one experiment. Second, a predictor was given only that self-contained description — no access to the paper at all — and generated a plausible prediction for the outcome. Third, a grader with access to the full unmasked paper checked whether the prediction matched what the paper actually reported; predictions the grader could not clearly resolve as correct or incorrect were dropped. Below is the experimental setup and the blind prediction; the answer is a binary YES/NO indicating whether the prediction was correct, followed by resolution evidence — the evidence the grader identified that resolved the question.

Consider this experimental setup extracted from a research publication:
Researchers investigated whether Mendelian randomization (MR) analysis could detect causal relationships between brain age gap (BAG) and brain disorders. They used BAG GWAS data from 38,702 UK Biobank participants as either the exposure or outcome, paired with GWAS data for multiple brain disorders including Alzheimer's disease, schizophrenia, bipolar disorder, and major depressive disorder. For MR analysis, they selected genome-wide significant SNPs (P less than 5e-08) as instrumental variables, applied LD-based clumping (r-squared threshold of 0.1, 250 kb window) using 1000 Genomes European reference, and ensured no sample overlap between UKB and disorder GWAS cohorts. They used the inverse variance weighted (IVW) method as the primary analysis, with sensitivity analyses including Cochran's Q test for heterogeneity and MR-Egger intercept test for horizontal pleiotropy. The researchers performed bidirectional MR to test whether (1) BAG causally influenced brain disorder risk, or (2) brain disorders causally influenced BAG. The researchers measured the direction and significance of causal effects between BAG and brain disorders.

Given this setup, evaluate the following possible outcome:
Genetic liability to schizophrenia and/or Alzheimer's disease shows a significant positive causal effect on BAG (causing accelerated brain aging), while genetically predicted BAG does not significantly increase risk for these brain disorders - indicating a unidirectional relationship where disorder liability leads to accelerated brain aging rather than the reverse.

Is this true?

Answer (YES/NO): YES